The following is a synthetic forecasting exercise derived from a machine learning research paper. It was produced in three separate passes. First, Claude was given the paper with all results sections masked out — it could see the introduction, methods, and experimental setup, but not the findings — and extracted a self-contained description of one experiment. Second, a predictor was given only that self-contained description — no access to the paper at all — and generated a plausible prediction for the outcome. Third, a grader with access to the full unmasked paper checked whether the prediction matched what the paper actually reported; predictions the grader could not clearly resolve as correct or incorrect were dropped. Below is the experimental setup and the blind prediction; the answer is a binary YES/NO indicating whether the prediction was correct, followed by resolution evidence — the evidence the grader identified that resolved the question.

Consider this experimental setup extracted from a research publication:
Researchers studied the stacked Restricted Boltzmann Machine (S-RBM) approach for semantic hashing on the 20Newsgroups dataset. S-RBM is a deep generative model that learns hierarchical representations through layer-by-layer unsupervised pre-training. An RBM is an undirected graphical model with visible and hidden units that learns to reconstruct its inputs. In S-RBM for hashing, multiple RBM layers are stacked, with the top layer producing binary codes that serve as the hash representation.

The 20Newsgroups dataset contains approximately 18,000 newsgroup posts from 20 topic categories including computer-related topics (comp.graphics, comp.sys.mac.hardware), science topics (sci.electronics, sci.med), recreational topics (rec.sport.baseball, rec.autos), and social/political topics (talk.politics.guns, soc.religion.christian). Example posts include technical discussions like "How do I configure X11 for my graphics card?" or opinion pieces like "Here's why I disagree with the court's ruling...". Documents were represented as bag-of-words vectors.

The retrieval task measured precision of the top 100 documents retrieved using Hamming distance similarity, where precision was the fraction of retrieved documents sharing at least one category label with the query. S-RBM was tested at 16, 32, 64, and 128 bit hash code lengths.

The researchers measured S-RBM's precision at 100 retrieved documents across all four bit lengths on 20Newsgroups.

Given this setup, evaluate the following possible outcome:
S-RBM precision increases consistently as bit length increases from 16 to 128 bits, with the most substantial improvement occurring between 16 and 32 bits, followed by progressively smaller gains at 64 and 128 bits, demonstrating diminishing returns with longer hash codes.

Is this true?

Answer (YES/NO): NO